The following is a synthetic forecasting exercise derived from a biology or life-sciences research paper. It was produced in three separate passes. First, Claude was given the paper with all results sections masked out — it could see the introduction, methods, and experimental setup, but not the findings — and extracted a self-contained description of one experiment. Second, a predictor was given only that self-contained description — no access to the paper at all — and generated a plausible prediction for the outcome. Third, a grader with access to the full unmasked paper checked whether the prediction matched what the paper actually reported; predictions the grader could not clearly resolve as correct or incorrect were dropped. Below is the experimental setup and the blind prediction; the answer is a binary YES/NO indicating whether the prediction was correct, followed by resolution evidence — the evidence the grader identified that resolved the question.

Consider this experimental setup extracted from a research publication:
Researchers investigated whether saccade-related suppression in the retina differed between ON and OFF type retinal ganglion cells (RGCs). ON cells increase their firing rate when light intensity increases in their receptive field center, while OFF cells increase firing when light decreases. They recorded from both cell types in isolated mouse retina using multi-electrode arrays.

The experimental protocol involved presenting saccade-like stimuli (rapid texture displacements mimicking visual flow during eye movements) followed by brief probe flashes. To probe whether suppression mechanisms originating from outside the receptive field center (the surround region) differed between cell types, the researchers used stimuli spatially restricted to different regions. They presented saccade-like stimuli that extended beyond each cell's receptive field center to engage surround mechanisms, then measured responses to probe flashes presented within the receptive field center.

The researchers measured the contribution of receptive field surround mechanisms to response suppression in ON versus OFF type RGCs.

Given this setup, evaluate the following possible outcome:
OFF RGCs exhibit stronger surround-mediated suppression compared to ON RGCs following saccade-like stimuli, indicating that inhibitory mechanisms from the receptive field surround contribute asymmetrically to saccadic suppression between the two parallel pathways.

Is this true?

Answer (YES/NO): NO